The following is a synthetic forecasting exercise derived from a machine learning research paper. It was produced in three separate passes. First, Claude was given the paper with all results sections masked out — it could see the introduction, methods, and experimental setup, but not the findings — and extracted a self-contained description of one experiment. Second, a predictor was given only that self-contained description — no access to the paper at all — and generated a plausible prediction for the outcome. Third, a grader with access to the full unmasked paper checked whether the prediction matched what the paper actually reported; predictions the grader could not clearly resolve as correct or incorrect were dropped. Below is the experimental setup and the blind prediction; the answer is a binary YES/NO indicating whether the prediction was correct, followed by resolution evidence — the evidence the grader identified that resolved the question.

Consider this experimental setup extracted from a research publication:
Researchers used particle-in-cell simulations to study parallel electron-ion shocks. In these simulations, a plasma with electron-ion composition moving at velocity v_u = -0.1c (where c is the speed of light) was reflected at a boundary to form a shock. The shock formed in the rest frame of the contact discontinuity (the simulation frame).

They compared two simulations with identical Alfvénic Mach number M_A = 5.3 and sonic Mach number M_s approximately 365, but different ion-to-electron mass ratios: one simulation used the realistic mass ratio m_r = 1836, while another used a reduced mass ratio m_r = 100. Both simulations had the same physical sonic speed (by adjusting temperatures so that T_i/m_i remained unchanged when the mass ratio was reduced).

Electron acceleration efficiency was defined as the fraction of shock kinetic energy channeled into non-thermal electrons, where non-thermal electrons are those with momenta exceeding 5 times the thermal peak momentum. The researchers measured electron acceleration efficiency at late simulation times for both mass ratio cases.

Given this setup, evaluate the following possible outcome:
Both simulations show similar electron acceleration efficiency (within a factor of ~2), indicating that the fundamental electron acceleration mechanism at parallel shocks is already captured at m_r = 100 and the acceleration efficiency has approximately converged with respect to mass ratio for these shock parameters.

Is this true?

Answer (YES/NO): NO